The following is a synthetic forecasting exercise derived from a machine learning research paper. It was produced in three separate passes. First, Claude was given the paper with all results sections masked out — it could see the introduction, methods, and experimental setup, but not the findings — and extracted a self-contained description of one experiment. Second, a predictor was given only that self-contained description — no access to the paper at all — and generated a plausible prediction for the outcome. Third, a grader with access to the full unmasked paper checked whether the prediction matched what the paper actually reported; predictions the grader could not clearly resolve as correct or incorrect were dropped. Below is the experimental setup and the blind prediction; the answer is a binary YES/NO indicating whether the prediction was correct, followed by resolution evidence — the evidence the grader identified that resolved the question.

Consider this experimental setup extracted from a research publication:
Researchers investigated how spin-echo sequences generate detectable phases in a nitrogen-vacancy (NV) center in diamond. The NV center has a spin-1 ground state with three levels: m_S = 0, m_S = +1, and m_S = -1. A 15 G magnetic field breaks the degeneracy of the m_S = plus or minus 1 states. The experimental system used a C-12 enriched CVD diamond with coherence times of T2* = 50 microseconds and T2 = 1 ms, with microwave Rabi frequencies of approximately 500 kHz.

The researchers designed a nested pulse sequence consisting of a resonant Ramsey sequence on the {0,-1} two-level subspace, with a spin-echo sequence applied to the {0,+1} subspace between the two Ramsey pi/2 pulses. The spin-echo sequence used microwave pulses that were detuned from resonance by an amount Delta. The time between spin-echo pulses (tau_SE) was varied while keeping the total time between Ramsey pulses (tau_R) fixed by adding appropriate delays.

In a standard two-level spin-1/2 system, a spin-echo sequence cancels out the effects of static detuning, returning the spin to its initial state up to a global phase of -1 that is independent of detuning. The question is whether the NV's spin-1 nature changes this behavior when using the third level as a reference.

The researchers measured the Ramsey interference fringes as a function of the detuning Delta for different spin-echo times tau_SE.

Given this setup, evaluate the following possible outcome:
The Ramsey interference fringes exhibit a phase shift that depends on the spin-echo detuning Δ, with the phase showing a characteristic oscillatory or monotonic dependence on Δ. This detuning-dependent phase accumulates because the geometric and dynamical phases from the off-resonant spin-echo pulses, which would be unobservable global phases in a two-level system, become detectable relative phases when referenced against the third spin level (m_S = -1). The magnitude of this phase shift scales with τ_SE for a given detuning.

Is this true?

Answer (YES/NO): YES